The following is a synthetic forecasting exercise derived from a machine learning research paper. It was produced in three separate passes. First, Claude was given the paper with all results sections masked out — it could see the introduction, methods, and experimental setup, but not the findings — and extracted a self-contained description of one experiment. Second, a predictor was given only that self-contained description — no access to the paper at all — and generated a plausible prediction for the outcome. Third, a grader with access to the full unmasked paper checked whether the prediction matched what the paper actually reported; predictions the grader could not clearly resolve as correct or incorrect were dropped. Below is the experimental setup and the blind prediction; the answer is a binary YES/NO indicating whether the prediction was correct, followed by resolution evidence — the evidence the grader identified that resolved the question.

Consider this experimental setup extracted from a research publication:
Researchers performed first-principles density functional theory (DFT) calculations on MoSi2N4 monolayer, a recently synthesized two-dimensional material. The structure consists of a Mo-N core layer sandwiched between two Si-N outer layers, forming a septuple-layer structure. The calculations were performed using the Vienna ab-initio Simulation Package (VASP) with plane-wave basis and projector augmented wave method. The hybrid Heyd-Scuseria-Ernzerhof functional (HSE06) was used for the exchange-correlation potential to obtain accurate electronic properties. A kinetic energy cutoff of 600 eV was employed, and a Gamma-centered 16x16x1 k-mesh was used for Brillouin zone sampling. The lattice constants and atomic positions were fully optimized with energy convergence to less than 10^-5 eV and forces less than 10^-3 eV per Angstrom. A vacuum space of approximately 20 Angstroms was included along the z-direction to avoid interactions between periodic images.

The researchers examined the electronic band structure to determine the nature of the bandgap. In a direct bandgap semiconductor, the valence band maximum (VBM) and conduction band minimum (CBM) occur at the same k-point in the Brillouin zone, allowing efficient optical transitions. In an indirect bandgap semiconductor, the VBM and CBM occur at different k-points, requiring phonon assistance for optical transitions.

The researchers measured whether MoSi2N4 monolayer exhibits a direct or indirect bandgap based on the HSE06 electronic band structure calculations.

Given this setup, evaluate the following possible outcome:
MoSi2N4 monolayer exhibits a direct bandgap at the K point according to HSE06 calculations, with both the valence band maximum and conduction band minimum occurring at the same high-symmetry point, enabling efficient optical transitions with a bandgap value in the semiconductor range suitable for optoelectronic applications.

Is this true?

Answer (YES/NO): NO